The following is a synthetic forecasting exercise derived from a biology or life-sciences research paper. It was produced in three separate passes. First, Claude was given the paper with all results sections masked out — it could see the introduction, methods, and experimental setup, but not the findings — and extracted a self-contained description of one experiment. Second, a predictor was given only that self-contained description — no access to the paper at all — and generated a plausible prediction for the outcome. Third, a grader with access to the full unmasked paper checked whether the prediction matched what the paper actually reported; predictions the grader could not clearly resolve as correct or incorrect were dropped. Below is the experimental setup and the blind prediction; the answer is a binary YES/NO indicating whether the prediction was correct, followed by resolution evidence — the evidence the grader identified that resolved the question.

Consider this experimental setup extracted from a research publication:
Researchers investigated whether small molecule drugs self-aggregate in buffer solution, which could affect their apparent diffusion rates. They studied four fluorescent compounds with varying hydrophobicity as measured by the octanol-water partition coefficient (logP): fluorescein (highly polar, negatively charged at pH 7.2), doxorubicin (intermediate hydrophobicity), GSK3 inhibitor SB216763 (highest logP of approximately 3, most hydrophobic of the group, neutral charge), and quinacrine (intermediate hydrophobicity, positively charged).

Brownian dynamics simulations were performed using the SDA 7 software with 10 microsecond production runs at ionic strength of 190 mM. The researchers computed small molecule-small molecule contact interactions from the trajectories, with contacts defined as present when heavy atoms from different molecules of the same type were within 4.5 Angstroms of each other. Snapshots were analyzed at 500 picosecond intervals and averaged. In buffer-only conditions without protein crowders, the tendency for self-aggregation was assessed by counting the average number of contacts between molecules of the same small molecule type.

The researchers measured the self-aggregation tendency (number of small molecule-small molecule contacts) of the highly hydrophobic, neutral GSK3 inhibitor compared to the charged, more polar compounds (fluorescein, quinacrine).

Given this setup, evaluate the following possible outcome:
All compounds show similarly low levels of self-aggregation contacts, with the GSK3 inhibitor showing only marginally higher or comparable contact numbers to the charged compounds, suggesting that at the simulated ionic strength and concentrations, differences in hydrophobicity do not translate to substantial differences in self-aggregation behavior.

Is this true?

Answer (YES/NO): NO